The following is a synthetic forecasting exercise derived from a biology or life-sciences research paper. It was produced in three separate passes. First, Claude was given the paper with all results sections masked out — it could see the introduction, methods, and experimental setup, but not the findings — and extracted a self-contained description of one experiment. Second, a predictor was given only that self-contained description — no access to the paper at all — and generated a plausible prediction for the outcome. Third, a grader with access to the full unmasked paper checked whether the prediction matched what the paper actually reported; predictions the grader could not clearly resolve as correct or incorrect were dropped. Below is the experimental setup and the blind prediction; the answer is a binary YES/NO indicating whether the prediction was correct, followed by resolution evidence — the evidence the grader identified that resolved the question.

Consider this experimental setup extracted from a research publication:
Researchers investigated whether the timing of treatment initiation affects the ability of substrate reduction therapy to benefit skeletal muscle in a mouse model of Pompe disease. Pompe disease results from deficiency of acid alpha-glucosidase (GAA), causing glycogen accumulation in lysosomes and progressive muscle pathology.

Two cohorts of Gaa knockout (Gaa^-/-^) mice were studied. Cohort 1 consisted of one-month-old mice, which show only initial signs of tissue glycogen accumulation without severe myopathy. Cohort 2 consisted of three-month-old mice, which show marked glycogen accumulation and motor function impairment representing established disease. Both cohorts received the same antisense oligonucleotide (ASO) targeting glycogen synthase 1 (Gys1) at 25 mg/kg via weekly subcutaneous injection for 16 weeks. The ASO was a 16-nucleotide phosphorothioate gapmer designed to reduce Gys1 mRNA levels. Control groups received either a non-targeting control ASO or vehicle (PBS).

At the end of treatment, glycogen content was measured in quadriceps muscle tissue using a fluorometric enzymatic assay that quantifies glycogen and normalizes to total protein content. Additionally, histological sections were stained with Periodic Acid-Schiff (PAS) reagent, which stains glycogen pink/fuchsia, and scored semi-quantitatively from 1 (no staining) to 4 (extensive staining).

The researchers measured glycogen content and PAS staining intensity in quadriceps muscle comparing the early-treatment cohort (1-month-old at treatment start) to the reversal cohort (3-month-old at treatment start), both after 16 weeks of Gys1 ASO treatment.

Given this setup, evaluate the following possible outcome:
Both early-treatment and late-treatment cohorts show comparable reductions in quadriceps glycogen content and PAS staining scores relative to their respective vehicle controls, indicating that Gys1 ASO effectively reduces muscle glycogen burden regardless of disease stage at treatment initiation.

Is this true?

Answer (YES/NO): NO